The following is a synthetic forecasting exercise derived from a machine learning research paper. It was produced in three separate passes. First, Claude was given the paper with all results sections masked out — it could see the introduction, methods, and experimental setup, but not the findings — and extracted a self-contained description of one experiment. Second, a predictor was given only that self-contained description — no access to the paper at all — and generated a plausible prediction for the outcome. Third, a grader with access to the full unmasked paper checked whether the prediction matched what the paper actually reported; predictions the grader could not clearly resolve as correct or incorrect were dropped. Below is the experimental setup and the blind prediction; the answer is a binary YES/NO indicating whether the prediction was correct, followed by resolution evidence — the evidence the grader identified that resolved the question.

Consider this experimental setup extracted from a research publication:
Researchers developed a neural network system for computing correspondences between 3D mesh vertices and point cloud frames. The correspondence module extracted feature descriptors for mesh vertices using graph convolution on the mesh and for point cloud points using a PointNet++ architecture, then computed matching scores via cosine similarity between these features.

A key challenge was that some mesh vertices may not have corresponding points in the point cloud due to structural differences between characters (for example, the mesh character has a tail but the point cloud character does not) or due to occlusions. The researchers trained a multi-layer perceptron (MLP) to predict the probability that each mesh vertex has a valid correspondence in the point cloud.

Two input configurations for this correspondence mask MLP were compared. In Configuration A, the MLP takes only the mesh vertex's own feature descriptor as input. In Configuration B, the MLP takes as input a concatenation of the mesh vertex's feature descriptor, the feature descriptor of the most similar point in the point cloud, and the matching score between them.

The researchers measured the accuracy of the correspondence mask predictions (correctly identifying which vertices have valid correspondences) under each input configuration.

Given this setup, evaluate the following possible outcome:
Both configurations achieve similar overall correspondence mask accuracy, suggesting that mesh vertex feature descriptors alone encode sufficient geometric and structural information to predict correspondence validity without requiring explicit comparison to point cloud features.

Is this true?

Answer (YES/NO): NO